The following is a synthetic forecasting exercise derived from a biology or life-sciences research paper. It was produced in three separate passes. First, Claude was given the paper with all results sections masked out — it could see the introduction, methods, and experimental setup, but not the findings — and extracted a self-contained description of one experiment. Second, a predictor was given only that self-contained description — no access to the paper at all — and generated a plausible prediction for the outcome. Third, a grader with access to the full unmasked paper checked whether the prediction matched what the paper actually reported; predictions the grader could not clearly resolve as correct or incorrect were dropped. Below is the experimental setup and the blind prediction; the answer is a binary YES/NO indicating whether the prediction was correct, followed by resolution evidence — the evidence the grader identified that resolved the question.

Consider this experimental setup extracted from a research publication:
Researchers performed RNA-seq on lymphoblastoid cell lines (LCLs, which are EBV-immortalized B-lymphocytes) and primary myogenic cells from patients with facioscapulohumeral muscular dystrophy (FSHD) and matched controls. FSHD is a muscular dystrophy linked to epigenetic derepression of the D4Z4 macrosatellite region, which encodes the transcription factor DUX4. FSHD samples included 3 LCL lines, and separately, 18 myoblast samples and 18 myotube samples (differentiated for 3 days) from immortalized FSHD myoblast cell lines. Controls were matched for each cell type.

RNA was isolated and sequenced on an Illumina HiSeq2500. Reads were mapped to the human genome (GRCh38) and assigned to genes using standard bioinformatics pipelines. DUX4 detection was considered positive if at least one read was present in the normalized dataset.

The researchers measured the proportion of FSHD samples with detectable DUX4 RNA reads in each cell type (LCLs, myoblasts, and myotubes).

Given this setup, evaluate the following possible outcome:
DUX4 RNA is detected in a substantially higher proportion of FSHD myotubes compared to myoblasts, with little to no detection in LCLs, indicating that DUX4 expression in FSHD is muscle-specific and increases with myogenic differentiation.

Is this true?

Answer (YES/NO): NO